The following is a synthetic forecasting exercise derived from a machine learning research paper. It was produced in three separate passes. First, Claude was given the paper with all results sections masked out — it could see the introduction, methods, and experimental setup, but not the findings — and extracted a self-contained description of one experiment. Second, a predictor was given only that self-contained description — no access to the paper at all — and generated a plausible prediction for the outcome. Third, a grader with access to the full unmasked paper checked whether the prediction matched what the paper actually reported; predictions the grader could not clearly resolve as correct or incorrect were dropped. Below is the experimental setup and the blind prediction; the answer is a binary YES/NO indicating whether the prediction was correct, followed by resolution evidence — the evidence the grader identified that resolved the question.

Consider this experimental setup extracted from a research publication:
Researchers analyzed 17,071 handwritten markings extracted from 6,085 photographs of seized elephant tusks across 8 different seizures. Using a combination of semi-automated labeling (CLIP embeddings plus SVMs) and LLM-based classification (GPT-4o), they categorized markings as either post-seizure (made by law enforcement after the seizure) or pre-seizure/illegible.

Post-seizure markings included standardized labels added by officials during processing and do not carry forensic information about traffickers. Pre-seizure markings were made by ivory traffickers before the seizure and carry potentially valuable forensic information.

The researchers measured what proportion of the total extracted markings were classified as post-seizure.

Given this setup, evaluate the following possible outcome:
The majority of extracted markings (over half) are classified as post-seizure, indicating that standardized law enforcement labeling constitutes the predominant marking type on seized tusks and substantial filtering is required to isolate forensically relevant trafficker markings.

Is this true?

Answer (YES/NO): NO